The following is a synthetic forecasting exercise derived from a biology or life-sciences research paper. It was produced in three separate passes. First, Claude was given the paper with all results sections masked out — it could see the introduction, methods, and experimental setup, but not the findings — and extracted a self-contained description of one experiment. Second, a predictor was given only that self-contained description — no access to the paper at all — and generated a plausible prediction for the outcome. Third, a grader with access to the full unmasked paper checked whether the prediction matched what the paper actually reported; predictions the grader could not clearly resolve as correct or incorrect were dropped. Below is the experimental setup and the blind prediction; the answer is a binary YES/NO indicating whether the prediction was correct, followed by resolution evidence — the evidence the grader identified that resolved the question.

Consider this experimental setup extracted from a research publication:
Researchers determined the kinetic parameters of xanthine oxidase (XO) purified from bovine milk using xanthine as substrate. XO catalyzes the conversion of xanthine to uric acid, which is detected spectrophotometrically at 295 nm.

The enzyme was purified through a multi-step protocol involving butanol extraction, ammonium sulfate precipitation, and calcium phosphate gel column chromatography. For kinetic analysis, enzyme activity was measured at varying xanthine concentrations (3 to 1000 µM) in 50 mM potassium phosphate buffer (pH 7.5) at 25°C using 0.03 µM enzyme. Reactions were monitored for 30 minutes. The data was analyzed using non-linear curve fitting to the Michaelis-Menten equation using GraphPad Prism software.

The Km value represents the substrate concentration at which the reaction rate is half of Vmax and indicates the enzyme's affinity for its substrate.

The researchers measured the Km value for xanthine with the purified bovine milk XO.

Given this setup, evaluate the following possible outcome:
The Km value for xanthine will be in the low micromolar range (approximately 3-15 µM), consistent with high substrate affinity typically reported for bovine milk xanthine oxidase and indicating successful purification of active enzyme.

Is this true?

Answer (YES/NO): NO